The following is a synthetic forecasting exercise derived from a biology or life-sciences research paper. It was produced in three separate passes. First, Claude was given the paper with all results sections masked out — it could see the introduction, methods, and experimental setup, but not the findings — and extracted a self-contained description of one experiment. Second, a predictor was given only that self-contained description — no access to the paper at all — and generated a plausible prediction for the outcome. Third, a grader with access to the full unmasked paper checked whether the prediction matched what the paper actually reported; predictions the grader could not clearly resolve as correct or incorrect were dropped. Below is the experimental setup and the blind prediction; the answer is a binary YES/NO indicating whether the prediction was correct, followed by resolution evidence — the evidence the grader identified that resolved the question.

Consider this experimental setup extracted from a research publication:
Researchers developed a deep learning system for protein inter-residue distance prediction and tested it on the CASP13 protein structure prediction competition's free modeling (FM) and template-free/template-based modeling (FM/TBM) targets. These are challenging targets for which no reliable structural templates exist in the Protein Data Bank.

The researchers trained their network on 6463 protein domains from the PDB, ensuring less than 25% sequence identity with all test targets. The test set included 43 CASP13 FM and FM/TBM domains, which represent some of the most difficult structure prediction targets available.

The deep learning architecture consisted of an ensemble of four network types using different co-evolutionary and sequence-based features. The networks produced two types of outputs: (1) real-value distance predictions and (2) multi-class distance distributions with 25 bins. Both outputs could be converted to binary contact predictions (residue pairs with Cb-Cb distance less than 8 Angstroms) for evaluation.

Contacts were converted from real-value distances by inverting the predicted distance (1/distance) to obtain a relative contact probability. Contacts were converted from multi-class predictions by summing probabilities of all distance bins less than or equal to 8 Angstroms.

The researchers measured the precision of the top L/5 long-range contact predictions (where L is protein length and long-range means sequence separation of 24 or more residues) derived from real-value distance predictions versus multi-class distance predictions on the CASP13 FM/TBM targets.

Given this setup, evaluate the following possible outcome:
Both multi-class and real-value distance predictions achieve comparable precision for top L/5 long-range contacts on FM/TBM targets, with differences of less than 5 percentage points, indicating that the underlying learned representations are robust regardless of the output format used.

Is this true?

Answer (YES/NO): YES